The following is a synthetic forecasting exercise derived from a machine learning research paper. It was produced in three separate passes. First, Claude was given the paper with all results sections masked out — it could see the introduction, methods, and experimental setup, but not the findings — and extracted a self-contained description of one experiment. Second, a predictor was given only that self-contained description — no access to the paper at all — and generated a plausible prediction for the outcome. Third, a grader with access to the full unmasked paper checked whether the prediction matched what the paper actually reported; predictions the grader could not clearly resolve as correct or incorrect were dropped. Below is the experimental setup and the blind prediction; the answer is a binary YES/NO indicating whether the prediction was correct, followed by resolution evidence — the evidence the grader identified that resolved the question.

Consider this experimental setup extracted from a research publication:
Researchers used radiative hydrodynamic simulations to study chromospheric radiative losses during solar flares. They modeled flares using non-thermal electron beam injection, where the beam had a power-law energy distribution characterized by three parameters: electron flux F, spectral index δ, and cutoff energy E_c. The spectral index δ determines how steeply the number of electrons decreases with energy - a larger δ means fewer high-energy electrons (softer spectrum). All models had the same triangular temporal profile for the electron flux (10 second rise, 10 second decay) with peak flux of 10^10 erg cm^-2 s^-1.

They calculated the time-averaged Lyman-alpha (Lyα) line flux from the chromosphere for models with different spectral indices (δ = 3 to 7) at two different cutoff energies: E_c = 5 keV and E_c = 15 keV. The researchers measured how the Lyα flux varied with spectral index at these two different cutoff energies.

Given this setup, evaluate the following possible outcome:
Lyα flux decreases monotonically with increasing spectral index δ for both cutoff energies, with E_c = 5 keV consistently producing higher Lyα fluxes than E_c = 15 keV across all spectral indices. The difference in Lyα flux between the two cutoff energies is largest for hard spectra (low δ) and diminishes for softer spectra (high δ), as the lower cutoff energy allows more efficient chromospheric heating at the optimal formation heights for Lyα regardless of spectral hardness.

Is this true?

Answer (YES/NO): NO